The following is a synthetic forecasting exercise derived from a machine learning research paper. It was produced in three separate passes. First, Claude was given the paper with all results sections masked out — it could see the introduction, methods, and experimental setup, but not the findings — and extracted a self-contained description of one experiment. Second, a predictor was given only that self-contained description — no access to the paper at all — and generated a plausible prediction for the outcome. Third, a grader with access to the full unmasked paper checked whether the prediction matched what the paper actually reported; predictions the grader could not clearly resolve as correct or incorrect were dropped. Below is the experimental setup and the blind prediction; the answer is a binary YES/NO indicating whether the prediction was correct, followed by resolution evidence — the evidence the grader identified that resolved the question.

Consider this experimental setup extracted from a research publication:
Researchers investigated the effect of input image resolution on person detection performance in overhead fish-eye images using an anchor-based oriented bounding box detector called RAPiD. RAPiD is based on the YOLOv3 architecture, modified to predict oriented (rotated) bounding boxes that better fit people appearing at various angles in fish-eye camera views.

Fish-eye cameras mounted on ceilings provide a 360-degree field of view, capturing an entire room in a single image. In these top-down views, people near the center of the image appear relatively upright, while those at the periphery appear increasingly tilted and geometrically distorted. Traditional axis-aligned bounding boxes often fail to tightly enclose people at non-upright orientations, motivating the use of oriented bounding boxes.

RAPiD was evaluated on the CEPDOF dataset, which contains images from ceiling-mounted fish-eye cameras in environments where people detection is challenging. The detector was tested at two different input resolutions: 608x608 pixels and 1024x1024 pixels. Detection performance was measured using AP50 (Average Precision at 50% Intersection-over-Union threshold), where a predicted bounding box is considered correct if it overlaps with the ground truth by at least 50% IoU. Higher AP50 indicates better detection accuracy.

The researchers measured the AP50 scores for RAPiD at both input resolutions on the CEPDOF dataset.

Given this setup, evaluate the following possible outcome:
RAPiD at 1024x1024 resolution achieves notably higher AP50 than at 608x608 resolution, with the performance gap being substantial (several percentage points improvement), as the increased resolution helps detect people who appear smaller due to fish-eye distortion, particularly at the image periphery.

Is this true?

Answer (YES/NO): YES